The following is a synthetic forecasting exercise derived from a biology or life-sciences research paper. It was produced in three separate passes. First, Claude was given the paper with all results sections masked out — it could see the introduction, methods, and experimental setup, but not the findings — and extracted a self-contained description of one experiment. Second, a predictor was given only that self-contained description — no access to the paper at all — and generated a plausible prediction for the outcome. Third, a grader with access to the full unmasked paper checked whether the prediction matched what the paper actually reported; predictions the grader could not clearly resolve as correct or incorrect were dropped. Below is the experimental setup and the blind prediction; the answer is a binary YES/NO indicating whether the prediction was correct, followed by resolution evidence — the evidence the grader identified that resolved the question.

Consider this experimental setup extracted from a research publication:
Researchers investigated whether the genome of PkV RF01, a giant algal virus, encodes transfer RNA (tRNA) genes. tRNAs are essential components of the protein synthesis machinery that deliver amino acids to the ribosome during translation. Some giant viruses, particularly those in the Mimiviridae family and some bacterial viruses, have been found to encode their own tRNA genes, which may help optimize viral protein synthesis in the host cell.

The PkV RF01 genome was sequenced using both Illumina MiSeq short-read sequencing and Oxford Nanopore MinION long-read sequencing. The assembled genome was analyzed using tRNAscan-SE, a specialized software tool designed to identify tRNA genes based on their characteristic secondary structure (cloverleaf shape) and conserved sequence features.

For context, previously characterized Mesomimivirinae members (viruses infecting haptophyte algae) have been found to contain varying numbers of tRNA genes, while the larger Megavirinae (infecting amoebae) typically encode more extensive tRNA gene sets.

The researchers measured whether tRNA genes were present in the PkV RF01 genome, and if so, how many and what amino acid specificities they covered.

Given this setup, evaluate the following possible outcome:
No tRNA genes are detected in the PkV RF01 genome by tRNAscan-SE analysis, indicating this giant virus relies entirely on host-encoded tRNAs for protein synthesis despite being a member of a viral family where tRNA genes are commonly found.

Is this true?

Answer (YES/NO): NO